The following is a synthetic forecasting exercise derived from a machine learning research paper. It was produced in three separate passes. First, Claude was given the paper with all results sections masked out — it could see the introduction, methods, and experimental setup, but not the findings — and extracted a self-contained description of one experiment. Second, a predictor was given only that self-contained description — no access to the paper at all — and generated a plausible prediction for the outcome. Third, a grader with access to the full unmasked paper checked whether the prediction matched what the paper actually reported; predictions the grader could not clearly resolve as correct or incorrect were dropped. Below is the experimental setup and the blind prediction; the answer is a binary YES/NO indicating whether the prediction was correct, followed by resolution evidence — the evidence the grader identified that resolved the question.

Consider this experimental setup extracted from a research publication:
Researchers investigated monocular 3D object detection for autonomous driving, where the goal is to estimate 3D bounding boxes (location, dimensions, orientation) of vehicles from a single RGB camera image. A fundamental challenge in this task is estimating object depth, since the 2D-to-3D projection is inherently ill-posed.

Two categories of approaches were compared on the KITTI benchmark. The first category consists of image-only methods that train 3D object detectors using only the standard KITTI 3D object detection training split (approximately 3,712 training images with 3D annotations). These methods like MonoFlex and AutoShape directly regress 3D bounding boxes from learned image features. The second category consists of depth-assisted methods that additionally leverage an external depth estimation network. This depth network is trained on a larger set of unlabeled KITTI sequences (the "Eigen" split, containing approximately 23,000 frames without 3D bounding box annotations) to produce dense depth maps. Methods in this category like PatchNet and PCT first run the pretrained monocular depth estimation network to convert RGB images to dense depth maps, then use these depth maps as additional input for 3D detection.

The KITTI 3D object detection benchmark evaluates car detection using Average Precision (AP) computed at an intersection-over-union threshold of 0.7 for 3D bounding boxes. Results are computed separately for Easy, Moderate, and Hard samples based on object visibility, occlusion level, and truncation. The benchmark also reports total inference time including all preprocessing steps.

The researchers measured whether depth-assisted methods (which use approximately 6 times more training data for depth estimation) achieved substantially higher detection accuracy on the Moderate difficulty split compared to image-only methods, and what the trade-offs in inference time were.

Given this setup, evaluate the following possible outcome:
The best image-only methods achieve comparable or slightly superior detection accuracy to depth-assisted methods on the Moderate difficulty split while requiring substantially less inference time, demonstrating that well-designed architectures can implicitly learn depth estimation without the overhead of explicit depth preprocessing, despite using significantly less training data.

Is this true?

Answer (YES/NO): YES